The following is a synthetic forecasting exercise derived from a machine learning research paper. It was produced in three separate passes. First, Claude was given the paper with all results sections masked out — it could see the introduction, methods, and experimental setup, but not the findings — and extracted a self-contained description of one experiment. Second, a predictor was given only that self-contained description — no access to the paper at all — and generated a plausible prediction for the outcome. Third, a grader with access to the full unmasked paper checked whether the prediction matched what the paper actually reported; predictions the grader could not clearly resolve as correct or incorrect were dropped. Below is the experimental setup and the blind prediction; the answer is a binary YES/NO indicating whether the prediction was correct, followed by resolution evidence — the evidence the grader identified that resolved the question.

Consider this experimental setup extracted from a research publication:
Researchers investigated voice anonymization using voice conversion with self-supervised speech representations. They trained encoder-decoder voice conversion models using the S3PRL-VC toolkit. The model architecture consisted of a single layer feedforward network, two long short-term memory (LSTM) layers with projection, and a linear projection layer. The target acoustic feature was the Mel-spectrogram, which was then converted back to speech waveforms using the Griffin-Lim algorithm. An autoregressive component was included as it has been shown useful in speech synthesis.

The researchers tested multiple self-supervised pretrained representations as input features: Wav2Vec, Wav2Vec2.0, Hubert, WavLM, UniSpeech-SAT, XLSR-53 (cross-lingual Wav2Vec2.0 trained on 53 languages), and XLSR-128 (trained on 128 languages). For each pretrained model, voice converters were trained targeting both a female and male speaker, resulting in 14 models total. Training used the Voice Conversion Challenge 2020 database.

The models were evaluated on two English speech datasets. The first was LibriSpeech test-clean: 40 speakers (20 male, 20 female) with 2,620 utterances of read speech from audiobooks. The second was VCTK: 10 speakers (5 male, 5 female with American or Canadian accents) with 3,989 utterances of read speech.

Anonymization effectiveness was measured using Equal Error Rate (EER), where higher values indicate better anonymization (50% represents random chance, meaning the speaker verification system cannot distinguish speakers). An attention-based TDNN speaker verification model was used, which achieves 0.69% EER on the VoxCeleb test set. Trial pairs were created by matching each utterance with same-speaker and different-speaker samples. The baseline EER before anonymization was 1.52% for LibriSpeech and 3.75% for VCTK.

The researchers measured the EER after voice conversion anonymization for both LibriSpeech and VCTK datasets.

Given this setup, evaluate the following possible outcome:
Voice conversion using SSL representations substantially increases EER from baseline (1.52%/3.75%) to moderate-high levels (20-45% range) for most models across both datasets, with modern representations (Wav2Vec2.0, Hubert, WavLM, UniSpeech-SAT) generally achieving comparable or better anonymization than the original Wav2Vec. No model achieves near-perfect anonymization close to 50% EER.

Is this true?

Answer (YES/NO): NO